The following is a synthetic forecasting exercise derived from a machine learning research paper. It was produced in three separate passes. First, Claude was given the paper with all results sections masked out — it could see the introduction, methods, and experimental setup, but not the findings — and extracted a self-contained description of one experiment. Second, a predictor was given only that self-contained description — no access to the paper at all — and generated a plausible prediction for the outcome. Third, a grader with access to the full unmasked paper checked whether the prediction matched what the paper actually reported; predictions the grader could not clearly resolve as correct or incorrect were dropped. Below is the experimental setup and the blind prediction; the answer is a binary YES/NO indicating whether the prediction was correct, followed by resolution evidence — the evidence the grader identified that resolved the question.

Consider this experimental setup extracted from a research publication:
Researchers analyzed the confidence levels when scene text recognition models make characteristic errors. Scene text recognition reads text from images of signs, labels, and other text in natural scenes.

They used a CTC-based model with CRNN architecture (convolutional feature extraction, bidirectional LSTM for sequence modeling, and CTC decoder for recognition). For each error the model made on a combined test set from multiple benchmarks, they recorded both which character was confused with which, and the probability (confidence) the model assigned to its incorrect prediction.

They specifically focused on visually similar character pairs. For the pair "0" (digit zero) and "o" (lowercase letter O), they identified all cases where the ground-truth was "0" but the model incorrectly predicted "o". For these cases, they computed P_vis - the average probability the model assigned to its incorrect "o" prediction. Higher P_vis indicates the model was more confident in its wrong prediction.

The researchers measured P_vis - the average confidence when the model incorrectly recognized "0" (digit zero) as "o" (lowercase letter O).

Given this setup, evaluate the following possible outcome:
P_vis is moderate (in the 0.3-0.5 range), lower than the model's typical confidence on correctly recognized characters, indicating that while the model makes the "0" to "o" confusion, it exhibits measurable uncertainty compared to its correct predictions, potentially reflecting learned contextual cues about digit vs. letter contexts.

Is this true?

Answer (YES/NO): NO